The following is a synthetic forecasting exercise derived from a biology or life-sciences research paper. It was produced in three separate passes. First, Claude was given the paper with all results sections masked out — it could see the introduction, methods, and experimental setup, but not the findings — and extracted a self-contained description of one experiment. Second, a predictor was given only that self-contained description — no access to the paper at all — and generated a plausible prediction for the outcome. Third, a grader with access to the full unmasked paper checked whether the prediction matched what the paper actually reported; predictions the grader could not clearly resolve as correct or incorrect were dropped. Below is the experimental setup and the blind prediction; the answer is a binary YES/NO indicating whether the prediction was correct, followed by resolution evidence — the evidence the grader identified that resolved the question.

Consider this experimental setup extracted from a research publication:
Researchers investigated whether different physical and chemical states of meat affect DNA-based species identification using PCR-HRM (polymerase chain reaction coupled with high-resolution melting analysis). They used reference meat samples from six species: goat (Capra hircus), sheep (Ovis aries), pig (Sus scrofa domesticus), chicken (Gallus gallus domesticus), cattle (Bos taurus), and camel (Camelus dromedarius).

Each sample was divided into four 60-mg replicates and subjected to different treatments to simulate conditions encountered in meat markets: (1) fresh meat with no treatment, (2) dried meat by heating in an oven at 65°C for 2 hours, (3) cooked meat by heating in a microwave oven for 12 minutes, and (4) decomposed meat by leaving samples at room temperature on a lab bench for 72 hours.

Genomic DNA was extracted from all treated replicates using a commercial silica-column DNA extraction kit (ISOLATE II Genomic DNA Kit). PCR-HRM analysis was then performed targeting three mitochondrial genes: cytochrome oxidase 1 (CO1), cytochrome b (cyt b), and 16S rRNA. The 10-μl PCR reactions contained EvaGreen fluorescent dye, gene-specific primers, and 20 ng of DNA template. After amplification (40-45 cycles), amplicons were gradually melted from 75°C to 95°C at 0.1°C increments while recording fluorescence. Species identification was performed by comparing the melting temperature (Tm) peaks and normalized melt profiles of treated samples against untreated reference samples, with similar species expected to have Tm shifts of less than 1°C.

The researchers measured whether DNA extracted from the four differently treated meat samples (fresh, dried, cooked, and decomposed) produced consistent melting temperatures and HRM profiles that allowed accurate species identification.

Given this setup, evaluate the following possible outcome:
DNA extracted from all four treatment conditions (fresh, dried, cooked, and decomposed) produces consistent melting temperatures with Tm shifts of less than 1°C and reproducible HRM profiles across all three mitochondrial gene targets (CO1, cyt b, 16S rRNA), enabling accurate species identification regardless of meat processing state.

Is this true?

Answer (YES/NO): NO